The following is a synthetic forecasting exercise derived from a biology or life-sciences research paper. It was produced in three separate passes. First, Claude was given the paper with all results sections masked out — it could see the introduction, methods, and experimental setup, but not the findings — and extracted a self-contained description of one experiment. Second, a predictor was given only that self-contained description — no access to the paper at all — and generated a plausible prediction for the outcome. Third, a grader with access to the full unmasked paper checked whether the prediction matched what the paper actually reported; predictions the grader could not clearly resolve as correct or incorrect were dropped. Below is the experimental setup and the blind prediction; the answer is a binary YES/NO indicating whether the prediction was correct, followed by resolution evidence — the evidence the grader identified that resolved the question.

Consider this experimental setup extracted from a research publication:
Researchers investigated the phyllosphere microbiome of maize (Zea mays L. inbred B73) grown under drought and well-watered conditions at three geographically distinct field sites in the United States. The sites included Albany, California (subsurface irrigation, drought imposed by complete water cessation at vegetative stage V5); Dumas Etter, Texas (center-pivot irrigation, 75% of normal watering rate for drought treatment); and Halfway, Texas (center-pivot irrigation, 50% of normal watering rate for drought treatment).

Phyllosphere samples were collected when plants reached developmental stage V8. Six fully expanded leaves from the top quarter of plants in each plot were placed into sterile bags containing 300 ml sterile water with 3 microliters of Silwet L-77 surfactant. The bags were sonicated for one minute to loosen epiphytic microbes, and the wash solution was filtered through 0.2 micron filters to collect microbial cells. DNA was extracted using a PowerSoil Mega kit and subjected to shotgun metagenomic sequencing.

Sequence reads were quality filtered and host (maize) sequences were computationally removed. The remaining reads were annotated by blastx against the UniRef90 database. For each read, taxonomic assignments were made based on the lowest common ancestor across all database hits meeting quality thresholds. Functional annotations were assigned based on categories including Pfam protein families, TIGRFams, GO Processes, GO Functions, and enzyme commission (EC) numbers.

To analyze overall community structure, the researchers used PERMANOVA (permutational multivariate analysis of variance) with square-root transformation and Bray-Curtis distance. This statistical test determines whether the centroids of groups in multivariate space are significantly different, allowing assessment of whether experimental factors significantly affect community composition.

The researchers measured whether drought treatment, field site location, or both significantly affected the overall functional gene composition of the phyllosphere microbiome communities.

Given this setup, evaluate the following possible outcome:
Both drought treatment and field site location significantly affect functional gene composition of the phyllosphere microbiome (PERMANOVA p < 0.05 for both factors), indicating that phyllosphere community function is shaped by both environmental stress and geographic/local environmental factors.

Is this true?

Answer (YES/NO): NO